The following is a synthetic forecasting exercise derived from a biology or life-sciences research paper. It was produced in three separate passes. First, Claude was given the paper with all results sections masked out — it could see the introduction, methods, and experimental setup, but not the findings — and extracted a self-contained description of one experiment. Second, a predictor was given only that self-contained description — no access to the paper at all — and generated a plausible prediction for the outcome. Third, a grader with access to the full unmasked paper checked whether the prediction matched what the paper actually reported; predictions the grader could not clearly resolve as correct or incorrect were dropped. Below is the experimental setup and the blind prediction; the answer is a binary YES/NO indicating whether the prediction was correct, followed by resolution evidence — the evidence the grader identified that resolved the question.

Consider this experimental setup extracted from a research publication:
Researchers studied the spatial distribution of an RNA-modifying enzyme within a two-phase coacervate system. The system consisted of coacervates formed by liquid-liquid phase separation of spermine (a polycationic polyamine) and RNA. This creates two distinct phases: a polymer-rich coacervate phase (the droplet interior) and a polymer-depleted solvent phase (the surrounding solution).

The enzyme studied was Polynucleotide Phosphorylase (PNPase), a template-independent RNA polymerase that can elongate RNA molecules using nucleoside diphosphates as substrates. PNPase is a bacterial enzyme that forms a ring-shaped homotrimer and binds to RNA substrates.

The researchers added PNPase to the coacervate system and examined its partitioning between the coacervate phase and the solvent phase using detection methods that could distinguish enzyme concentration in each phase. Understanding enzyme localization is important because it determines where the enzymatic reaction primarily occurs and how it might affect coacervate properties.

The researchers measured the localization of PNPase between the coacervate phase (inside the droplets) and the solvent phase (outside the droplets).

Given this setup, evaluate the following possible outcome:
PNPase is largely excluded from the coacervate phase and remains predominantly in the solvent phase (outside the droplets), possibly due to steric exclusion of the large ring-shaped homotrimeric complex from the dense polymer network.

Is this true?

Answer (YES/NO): NO